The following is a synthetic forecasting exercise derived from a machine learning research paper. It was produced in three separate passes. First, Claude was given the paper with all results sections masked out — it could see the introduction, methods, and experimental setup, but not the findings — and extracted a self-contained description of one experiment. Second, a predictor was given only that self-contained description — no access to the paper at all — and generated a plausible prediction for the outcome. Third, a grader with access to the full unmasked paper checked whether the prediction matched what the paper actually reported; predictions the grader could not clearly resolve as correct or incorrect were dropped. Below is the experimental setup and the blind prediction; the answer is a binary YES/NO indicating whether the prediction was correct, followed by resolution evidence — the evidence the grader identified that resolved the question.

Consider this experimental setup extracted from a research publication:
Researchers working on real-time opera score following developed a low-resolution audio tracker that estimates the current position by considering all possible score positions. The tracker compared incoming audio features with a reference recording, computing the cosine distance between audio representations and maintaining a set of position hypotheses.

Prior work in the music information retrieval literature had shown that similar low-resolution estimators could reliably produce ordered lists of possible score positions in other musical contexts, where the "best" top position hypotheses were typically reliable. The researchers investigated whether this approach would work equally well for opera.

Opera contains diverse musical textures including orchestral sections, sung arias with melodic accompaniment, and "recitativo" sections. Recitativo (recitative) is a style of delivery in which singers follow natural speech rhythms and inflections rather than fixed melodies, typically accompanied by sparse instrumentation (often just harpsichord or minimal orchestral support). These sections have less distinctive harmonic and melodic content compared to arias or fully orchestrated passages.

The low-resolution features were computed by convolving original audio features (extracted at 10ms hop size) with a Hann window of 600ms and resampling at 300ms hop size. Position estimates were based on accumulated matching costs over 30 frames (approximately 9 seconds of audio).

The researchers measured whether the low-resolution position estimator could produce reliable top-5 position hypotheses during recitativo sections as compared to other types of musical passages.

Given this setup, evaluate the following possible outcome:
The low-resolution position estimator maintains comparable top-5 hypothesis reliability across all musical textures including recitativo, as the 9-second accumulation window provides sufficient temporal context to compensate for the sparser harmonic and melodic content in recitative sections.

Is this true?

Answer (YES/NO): NO